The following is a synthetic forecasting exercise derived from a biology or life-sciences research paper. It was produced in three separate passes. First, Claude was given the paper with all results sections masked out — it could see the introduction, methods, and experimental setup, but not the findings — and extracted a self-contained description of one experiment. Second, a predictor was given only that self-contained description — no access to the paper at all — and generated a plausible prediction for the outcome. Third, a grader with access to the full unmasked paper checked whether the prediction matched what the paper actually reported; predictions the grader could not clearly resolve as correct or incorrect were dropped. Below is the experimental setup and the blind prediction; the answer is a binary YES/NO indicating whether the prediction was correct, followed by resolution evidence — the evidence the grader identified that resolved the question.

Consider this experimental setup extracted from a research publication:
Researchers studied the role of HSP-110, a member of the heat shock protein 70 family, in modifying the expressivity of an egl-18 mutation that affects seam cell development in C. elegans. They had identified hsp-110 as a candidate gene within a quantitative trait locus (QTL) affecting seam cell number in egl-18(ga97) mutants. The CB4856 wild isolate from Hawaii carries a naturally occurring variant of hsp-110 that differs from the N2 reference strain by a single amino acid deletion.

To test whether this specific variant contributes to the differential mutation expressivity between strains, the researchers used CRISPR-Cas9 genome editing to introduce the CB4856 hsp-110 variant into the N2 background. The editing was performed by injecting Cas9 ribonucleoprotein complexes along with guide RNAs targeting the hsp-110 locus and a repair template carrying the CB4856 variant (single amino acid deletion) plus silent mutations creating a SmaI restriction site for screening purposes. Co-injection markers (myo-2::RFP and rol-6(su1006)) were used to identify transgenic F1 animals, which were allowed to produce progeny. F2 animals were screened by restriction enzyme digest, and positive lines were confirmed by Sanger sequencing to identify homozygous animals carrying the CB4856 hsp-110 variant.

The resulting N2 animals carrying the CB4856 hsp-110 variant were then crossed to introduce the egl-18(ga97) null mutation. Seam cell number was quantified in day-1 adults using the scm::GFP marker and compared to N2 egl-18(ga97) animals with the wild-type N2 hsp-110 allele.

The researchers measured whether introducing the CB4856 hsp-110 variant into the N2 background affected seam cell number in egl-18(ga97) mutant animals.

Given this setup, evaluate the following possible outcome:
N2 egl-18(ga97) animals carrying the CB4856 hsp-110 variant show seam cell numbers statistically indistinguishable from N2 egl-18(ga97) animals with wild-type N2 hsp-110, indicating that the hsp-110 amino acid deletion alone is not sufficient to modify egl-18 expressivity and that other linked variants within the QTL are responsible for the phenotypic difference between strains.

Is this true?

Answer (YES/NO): NO